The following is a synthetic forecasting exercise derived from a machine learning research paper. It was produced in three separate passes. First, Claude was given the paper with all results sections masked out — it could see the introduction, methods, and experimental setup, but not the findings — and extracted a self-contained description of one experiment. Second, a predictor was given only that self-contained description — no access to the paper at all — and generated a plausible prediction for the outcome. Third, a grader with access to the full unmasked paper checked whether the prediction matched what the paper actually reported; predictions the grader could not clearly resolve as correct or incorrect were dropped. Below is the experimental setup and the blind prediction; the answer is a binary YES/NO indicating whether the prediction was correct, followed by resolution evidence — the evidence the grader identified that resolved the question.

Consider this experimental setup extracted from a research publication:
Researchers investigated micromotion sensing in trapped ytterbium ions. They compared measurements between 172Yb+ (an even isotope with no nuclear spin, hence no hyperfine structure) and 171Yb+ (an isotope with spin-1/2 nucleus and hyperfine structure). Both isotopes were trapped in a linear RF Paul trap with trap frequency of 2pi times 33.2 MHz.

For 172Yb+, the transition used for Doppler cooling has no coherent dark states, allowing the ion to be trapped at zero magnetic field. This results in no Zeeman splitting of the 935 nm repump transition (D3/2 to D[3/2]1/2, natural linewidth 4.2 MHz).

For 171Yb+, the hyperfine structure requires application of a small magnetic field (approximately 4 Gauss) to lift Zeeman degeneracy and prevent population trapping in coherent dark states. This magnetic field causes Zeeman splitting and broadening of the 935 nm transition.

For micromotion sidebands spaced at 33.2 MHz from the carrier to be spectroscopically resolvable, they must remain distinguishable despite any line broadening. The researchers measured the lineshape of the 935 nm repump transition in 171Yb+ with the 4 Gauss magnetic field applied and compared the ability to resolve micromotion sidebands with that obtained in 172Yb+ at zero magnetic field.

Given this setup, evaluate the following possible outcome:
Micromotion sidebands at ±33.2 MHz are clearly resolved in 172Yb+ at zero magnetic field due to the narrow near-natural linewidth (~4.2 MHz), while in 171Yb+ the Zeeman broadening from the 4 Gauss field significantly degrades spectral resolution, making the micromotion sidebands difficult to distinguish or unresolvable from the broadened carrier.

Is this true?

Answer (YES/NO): NO